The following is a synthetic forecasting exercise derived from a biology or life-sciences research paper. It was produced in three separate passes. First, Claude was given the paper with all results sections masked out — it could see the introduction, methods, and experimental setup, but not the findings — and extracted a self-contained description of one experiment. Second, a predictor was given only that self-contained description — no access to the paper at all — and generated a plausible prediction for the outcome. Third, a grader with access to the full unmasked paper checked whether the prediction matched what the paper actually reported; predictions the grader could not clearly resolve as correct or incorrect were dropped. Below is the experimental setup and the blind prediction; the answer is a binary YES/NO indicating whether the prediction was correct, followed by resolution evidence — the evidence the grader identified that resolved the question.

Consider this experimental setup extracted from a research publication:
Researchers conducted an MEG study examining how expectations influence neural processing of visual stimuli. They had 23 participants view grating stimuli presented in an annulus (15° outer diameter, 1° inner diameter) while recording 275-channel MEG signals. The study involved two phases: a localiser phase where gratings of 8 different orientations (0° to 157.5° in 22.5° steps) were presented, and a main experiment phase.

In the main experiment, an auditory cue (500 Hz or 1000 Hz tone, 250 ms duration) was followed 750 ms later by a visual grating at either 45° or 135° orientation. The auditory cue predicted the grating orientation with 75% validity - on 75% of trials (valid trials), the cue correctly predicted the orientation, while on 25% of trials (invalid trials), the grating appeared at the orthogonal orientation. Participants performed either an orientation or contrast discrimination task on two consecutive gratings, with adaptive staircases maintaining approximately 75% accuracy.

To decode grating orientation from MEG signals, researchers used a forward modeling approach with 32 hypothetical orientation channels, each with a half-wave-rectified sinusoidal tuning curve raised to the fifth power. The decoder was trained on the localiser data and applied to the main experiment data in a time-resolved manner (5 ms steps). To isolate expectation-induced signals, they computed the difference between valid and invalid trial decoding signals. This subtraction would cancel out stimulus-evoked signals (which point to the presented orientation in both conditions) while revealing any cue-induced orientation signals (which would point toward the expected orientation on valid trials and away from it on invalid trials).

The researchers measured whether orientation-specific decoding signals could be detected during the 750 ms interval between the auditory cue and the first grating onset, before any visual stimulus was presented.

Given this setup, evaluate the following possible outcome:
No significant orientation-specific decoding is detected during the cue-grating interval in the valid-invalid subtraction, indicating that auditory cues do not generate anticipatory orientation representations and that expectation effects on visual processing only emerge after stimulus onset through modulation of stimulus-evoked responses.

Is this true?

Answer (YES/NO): NO